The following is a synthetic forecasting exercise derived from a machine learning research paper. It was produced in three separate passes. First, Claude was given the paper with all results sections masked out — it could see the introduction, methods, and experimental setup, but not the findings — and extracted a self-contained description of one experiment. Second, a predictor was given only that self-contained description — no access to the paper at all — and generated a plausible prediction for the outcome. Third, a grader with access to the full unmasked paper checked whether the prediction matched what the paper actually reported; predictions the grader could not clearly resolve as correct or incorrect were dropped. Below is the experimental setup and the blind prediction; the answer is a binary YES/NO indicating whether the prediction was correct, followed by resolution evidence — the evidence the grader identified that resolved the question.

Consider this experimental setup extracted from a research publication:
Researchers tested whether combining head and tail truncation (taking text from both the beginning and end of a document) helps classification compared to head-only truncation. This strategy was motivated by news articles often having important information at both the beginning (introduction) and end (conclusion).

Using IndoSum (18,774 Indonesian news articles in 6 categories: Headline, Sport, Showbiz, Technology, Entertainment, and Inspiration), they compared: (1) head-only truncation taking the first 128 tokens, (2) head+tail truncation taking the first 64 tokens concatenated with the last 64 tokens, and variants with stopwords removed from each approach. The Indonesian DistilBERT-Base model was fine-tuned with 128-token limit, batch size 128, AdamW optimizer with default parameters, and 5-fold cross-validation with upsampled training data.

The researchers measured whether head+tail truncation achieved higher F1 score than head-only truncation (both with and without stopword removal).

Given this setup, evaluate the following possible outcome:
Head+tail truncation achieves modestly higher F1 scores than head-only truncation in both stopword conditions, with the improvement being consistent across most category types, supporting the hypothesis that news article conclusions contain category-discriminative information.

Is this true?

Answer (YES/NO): NO